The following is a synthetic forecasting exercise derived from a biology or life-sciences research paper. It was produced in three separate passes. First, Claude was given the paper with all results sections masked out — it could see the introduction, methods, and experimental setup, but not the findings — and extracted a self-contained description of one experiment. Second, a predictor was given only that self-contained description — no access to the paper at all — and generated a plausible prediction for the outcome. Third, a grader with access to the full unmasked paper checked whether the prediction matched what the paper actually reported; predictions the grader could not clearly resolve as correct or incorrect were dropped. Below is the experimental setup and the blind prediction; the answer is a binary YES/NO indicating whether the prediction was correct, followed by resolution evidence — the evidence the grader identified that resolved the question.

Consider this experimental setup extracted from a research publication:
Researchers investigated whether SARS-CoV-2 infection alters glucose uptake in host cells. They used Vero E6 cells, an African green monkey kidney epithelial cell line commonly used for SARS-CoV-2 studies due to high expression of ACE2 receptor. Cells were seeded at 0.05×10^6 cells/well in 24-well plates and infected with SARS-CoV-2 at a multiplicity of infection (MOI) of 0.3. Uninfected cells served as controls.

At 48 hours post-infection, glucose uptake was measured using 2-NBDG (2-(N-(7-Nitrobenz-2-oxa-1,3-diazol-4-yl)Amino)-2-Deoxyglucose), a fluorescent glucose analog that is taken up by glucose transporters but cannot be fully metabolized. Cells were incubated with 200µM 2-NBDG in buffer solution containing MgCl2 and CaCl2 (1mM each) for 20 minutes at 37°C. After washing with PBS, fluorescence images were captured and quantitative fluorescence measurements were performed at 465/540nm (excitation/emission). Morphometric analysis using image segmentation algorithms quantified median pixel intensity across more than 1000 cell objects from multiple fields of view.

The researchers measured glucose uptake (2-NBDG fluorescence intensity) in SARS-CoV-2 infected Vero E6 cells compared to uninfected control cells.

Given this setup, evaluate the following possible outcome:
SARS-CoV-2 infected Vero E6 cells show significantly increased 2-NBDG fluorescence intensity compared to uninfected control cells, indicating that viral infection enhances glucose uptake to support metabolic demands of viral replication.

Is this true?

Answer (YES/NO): YES